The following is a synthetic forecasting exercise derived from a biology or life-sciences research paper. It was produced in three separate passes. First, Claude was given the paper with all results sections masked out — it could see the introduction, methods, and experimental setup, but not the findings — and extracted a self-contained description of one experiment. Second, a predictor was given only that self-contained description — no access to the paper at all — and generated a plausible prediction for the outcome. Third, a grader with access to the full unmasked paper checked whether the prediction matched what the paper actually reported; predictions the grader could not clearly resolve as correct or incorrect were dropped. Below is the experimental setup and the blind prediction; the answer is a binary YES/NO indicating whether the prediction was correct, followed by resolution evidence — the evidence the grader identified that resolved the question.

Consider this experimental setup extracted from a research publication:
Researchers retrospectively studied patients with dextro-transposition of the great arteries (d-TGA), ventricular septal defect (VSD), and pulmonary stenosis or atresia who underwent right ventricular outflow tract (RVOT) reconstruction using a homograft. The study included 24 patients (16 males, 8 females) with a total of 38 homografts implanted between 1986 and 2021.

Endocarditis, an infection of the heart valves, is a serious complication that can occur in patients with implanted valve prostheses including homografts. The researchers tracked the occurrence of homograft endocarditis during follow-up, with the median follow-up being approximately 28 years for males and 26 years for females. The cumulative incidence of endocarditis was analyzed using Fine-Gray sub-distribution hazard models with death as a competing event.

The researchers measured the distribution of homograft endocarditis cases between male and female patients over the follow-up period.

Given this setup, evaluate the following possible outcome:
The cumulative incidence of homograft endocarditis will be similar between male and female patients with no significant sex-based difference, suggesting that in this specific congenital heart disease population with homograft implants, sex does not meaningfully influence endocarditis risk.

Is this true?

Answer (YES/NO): NO